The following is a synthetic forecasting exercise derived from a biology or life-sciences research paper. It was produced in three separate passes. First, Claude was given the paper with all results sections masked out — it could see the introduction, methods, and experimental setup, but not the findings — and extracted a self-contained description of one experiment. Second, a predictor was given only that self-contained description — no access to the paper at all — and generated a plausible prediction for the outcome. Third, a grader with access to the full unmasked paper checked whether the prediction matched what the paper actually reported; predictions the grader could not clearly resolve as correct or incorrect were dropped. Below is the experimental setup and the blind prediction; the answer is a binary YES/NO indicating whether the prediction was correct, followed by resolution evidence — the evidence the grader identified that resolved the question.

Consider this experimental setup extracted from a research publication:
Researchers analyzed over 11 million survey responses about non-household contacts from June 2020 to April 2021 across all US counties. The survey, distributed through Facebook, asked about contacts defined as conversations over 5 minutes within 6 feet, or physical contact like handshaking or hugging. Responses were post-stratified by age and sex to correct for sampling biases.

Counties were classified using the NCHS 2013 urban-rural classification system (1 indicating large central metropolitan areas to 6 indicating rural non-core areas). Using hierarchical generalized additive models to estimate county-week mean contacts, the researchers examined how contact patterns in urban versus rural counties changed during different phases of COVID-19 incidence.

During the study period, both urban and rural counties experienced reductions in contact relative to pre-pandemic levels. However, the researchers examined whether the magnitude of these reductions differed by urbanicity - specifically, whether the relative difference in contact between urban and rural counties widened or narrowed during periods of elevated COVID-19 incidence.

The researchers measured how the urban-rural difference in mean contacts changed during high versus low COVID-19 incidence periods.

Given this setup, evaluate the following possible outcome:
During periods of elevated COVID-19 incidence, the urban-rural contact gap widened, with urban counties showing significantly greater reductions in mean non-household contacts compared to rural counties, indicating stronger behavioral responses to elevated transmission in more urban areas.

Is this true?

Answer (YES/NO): YES